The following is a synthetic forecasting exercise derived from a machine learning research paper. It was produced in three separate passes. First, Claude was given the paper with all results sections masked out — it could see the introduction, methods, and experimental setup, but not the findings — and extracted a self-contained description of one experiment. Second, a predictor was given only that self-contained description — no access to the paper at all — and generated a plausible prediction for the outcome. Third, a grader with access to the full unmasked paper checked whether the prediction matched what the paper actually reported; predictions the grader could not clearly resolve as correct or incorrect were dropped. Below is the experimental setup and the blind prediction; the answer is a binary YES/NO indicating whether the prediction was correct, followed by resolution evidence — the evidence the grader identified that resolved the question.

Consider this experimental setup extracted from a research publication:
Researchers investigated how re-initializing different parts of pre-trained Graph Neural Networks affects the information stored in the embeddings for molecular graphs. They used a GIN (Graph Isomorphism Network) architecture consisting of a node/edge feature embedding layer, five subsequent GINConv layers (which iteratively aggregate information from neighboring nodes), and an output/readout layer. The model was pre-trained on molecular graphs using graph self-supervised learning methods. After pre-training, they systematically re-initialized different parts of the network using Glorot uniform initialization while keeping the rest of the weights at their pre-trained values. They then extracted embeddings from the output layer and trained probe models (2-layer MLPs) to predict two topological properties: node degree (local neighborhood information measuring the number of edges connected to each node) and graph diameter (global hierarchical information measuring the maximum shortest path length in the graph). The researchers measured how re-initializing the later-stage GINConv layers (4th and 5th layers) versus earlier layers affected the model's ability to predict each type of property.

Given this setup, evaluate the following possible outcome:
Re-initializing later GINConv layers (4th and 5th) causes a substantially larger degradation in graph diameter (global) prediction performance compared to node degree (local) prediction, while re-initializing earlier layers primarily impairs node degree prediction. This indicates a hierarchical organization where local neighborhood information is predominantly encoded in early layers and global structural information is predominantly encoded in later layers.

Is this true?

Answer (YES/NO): NO